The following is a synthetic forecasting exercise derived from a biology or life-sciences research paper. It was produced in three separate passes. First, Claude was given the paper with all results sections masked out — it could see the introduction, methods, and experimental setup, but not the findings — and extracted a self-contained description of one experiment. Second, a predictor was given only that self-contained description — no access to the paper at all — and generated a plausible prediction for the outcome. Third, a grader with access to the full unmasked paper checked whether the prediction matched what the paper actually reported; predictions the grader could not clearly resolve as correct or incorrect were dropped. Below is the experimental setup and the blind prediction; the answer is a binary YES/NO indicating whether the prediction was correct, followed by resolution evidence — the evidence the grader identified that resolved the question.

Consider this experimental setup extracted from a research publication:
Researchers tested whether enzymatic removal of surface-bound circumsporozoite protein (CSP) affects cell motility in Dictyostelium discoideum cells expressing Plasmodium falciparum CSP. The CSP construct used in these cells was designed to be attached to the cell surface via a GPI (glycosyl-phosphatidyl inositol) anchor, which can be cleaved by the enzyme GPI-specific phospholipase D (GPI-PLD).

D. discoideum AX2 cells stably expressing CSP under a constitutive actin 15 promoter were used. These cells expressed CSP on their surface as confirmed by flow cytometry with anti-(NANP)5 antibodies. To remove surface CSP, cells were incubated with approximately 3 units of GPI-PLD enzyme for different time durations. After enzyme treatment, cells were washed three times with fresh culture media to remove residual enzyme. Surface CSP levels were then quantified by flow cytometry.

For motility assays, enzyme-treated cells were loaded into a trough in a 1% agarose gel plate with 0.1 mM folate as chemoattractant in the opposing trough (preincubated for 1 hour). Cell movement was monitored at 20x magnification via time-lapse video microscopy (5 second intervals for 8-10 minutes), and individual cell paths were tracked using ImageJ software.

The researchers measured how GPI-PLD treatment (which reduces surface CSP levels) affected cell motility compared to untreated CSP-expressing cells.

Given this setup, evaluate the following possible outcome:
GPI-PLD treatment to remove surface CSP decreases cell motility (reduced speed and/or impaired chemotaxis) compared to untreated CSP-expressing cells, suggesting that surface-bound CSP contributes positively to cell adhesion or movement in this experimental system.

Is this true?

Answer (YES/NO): YES